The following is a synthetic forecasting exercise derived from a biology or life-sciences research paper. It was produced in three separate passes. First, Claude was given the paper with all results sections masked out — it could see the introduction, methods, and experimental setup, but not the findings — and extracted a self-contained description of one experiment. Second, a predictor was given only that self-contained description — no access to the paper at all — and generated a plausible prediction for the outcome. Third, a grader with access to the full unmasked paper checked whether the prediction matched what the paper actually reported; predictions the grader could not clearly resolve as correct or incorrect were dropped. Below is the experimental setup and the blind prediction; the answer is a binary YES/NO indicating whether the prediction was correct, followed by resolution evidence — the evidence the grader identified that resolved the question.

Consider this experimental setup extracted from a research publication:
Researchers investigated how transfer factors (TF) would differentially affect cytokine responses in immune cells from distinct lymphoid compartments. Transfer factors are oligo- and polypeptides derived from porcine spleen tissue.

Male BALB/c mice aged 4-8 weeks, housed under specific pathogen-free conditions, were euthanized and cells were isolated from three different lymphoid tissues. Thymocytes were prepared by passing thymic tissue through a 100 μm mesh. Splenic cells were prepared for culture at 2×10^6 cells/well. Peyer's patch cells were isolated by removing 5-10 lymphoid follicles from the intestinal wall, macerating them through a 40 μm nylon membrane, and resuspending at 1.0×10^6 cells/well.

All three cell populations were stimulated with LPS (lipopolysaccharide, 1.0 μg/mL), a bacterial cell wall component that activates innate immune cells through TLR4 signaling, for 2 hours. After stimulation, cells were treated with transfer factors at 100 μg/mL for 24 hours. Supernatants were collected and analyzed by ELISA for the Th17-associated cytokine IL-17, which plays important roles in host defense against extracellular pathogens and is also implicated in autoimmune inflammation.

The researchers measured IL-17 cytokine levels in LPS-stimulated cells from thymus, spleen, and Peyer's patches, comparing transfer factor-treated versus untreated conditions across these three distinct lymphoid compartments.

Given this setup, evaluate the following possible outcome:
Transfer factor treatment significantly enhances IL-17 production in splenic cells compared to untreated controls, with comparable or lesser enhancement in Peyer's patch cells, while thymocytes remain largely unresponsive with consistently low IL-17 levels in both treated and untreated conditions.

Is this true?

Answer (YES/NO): NO